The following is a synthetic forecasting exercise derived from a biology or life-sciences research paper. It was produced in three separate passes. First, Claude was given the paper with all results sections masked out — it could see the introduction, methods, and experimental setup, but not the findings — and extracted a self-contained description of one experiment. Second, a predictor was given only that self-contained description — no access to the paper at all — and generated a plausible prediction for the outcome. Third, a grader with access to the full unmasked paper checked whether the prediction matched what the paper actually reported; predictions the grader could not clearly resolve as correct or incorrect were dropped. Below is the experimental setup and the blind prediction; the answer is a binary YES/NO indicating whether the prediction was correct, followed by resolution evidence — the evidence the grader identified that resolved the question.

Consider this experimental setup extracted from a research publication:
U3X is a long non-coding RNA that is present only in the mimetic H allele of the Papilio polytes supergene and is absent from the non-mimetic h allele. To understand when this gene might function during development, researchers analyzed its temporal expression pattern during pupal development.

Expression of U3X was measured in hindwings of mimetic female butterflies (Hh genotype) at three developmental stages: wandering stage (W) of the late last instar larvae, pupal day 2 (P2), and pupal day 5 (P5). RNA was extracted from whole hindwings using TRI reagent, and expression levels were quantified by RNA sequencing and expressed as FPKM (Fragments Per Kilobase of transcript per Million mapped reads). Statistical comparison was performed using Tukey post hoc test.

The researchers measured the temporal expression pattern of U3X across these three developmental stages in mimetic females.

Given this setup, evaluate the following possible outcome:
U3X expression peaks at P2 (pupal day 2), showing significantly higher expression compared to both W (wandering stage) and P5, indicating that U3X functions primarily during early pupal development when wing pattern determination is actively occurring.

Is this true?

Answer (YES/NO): NO